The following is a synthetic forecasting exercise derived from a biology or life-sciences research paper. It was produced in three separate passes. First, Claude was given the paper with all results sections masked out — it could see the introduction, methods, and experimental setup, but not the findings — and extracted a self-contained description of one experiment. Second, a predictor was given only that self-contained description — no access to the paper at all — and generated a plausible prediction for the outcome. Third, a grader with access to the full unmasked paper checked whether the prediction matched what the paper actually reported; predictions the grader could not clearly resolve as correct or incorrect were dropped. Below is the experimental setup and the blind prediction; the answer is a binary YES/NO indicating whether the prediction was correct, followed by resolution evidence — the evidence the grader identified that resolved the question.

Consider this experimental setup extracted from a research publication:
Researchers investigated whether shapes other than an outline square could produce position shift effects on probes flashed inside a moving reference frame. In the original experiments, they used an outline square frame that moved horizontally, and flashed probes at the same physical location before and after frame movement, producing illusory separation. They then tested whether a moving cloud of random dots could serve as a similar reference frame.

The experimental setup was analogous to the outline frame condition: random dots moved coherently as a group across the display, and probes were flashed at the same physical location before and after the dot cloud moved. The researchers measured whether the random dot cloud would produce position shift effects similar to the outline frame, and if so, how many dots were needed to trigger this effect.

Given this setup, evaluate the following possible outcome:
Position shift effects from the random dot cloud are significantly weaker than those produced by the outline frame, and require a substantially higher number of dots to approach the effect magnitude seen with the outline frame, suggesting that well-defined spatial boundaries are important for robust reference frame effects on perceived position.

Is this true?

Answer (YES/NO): NO